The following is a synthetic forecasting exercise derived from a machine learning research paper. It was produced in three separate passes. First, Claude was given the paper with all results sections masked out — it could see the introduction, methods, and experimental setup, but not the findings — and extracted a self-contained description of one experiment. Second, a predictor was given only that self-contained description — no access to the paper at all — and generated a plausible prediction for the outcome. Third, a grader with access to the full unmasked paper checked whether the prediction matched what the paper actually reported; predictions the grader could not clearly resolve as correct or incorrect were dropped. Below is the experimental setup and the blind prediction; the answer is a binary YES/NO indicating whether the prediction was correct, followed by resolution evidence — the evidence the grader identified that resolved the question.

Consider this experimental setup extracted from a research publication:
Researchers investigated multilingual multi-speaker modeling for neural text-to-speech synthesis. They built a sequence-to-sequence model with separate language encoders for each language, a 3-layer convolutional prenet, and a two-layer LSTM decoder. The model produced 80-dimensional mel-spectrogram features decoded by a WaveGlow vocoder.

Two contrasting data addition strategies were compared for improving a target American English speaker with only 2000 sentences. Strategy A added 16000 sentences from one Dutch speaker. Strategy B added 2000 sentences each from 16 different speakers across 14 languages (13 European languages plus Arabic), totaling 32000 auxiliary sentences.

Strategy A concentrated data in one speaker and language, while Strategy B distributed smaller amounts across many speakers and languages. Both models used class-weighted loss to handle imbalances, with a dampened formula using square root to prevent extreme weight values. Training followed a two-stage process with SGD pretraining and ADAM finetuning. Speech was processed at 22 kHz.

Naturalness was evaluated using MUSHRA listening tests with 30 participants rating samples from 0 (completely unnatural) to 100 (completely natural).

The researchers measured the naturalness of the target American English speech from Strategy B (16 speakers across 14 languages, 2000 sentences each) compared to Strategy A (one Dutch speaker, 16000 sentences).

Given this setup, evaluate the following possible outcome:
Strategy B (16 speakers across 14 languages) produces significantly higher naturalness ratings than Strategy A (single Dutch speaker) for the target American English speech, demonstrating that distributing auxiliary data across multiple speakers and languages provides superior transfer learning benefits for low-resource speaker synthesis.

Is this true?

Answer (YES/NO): NO